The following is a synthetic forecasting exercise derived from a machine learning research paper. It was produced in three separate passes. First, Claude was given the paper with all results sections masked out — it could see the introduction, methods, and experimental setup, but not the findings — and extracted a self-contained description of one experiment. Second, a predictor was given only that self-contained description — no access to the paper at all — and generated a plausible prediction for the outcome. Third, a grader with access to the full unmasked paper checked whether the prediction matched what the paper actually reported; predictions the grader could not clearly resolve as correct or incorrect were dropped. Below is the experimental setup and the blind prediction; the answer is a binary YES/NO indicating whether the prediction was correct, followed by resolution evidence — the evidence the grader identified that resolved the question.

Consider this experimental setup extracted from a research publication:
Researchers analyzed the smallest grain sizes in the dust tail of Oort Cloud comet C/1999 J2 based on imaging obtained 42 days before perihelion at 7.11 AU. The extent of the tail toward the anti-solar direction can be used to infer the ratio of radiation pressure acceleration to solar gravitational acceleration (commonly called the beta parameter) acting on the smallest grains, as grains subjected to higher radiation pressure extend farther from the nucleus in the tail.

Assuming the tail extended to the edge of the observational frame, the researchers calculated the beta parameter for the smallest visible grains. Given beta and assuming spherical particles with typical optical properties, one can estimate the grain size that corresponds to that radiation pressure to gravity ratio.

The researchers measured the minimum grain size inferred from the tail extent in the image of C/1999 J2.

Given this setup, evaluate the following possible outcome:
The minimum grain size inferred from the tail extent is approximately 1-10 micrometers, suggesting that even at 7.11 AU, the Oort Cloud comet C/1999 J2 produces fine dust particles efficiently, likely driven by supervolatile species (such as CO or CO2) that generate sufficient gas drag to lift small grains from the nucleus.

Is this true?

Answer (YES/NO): NO